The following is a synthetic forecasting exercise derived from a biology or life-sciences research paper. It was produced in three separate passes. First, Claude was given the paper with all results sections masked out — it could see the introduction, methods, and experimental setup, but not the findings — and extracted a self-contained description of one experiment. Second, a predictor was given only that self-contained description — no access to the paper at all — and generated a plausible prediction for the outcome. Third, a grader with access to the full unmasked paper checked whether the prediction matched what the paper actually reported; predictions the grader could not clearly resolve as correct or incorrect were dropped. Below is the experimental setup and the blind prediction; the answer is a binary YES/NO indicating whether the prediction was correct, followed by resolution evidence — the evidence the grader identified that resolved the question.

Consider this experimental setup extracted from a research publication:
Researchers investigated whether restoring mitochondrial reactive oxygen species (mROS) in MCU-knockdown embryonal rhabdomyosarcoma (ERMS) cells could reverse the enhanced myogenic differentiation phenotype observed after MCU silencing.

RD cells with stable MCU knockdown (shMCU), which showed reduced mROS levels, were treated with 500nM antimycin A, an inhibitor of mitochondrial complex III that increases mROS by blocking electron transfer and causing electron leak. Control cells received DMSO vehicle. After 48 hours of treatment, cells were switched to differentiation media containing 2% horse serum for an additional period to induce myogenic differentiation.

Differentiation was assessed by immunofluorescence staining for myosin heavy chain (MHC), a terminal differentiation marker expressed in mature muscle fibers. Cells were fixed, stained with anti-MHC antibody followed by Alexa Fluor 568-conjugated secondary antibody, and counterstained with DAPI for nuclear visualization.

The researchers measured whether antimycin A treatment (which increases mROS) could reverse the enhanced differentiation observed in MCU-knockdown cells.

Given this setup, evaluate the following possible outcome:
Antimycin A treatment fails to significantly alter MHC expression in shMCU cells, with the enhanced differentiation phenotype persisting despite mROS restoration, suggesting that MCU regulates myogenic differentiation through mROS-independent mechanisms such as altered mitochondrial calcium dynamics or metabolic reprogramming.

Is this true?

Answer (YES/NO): NO